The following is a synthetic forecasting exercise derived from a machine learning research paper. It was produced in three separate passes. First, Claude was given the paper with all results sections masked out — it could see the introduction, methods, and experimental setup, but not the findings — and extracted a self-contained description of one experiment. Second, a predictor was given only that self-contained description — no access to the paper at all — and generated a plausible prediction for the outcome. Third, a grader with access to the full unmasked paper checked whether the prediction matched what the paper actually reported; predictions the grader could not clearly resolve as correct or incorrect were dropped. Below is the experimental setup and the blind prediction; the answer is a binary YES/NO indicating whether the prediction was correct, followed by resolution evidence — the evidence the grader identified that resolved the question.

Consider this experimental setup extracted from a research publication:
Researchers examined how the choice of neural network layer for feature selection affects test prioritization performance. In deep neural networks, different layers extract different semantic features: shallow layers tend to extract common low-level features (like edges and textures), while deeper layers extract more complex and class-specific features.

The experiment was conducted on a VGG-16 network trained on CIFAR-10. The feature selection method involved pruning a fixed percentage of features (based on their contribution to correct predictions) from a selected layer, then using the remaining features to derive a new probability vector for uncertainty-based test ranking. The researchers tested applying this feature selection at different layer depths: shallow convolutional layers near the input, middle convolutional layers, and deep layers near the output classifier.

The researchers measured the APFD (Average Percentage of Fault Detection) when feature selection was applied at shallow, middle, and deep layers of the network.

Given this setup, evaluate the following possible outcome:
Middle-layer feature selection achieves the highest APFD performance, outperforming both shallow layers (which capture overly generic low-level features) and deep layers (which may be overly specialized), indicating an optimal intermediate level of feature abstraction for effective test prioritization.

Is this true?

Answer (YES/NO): NO